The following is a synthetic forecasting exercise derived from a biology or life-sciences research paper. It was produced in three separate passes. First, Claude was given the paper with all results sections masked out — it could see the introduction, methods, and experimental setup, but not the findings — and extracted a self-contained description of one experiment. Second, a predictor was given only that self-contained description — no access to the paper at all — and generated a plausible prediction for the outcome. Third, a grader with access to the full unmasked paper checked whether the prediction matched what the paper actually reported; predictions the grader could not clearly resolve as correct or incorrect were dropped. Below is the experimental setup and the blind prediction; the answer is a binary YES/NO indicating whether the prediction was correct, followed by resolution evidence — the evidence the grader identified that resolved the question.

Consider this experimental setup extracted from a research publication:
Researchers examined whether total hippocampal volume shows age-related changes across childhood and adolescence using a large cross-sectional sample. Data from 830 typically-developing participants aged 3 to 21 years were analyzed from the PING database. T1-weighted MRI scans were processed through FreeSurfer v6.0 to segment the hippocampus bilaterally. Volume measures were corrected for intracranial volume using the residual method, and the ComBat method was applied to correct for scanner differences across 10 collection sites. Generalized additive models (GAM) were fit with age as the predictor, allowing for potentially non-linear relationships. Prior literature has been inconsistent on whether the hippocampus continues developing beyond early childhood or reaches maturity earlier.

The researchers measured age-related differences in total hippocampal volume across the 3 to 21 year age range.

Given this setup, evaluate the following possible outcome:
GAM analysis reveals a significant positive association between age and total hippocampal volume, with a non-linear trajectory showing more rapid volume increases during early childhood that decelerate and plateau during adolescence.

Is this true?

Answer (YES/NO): NO